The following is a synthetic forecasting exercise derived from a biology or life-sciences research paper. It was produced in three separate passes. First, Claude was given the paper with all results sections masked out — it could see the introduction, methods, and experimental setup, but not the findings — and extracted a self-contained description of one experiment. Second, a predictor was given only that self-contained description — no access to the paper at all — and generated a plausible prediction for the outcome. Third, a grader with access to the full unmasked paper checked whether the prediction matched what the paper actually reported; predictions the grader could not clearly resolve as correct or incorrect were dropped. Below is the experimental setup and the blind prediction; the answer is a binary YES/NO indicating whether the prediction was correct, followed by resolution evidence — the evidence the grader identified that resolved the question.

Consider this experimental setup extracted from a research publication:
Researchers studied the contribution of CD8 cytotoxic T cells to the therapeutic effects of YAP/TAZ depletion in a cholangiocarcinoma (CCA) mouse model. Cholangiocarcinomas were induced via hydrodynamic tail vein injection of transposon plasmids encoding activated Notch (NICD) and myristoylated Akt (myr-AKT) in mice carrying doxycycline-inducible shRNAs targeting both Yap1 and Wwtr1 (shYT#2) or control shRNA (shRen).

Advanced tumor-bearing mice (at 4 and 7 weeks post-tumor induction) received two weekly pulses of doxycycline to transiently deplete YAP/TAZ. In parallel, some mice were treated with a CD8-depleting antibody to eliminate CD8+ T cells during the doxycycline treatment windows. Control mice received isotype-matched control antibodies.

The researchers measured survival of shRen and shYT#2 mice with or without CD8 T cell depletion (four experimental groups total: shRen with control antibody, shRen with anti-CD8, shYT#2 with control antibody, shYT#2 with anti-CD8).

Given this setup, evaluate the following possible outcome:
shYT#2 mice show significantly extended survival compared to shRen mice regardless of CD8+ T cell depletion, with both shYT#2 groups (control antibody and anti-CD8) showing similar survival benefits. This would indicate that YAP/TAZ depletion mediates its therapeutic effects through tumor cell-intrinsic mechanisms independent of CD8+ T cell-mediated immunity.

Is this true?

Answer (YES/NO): NO